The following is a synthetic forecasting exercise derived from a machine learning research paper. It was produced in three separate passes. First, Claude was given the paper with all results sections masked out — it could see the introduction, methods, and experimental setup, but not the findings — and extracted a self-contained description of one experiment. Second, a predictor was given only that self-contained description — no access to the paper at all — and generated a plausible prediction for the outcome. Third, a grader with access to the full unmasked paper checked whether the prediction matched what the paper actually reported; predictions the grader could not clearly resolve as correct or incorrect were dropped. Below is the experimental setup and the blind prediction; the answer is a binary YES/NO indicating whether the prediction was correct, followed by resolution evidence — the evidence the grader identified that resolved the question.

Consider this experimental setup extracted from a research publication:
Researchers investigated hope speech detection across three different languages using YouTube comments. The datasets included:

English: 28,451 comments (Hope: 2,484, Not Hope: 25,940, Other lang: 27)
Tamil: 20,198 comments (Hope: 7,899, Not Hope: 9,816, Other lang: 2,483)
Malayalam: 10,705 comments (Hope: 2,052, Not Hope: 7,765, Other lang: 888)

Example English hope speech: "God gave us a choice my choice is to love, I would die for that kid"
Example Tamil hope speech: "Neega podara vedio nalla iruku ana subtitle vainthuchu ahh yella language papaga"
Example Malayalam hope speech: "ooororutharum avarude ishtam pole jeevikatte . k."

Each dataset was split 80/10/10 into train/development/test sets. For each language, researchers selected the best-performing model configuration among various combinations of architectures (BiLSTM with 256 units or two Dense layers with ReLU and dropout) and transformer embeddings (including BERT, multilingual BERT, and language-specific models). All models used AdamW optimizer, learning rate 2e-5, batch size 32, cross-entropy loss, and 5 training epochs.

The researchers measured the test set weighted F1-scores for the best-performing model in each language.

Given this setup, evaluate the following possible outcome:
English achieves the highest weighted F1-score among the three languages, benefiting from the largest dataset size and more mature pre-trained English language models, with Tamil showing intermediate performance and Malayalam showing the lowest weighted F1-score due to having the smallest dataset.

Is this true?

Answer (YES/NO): NO